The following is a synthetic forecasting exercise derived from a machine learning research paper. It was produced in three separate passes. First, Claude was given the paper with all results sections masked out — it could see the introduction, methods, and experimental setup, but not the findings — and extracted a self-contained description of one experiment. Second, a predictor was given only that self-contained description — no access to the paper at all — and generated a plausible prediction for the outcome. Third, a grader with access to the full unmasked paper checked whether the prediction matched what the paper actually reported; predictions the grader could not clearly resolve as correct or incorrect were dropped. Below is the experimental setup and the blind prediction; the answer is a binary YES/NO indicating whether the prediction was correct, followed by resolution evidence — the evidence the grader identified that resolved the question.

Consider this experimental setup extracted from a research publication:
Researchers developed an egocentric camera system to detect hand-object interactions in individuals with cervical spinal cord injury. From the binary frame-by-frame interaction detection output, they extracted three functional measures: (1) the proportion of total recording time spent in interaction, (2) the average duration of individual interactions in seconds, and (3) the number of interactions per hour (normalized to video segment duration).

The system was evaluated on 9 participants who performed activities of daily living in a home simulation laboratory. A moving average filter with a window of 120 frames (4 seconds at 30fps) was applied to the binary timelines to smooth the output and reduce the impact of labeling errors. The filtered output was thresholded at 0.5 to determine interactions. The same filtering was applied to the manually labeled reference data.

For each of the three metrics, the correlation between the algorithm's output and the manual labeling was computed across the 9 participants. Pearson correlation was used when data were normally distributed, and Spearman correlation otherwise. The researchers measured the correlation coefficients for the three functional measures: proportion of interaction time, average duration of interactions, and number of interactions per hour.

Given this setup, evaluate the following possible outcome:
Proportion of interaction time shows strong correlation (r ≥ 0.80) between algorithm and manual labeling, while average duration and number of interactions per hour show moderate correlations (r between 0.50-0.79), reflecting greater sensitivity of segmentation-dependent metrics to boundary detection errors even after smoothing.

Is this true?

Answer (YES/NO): NO